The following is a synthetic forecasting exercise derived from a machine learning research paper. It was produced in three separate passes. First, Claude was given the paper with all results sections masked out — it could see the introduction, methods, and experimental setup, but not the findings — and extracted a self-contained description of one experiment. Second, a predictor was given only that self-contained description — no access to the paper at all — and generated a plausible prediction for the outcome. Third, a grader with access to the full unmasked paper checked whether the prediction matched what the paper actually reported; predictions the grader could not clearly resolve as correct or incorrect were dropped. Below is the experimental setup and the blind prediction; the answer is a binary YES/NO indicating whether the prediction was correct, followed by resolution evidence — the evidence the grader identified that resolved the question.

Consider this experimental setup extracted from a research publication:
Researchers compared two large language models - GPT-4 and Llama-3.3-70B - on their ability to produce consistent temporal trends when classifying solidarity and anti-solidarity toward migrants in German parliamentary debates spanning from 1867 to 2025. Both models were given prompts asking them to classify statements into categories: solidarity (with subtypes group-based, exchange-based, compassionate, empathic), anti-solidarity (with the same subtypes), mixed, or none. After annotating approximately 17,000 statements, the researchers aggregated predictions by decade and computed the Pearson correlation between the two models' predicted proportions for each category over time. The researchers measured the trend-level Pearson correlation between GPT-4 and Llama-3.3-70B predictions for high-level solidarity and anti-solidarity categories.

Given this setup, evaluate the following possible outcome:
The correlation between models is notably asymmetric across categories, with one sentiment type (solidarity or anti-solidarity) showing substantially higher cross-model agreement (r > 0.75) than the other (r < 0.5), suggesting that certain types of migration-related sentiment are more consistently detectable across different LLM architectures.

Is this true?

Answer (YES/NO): NO